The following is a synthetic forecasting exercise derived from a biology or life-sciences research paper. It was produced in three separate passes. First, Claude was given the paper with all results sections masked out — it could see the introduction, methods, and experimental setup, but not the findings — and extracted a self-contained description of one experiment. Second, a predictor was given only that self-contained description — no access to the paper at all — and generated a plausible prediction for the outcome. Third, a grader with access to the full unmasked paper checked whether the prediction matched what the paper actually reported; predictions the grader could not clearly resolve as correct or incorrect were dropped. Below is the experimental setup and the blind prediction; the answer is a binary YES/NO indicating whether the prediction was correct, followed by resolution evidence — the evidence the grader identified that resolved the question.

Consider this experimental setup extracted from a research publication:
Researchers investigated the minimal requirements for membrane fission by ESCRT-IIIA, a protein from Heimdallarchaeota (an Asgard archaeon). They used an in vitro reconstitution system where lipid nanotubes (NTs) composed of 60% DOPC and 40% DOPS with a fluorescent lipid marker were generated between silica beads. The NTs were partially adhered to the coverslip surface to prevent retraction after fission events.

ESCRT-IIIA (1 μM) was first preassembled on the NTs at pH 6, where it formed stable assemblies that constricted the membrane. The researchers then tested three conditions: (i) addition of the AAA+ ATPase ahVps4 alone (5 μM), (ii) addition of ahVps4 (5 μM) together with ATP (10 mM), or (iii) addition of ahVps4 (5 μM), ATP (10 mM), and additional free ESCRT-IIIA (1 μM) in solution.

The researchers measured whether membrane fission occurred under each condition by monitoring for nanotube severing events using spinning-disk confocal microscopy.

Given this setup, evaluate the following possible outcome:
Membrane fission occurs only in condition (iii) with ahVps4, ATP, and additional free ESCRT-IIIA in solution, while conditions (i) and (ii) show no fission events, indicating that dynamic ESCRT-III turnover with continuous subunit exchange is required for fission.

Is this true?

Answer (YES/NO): YES